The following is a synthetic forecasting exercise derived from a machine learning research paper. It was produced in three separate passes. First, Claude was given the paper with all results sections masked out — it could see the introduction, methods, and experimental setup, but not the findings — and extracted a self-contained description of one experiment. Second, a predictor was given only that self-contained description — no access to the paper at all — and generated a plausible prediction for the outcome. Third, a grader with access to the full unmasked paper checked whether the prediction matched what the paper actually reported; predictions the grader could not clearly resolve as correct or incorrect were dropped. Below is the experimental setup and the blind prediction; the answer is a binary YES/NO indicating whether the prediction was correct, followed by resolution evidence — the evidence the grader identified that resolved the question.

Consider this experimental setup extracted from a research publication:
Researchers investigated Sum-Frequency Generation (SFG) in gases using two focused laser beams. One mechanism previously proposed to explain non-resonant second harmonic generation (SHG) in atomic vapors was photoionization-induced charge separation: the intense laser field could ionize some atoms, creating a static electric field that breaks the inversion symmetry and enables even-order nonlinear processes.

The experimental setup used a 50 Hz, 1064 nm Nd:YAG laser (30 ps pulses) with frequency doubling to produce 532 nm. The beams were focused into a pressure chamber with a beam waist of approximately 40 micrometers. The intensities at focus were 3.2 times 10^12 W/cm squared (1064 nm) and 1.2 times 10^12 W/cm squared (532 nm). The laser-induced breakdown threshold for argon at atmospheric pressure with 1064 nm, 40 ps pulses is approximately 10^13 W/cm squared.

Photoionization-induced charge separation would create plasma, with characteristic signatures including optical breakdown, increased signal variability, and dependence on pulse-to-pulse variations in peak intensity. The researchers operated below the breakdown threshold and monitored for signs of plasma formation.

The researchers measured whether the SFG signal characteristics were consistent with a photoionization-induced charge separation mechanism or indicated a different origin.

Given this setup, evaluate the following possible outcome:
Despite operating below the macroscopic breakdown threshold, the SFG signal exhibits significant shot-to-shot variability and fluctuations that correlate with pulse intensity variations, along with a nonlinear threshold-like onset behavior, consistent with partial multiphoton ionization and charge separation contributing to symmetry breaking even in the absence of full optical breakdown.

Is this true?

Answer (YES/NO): NO